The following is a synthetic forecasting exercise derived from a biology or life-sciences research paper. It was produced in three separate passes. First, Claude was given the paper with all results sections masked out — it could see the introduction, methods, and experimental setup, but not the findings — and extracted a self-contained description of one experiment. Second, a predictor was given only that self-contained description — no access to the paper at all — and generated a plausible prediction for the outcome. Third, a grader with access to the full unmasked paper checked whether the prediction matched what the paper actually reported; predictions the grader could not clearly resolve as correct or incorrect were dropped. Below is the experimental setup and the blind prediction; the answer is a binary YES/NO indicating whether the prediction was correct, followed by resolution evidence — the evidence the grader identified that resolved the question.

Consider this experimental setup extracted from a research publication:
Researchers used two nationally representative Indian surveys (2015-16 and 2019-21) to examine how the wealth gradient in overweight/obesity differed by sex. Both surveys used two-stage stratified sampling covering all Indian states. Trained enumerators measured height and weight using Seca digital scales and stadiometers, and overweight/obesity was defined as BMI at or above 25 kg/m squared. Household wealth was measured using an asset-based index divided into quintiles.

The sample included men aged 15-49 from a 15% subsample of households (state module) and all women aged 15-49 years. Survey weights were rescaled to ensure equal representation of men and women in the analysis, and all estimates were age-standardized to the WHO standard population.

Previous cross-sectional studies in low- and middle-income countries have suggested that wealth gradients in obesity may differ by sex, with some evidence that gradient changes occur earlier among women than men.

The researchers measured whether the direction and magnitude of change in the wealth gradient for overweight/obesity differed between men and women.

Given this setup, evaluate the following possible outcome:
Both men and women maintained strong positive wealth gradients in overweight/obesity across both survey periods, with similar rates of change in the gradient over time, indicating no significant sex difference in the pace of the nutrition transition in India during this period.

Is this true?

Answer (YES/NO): NO